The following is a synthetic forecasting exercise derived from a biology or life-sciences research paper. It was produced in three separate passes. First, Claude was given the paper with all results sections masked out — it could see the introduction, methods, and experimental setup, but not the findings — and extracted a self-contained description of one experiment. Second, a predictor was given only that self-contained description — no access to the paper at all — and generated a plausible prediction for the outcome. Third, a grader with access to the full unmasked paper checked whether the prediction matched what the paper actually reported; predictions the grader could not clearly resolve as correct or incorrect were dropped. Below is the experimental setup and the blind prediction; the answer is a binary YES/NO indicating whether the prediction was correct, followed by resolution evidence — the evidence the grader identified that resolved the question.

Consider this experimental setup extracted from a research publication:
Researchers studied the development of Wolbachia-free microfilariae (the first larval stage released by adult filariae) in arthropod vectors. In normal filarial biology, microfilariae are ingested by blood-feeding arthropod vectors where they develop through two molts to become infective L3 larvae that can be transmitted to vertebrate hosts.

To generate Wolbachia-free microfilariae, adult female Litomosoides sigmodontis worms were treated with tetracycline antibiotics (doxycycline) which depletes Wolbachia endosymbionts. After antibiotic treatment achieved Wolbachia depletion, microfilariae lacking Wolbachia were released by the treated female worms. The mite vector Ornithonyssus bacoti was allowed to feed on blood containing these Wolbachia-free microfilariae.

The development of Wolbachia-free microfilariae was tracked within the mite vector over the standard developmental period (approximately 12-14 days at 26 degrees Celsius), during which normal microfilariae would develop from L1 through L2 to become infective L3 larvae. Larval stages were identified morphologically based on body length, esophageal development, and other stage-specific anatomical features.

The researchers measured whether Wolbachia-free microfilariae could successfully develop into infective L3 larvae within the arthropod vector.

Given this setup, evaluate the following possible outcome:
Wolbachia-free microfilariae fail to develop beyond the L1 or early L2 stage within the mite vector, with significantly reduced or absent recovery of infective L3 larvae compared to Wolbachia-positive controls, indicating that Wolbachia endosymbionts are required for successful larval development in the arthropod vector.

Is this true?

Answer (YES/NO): NO